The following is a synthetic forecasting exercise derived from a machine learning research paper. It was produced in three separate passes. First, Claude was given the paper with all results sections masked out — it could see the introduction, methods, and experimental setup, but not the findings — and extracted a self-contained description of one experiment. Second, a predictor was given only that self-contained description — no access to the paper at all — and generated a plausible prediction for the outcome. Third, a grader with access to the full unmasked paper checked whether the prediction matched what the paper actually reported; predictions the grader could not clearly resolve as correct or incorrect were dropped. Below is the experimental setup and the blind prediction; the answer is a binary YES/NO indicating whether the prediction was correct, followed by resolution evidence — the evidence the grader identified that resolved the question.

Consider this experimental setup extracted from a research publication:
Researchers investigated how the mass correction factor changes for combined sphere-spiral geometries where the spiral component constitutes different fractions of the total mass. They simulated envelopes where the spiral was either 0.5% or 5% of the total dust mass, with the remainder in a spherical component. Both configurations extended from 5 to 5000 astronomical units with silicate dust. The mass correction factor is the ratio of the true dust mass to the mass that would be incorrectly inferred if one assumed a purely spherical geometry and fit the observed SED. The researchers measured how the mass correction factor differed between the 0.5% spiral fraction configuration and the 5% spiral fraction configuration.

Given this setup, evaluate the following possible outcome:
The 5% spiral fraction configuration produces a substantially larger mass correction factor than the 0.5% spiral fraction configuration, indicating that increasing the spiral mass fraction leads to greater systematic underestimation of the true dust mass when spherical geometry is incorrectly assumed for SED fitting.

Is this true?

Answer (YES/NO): NO